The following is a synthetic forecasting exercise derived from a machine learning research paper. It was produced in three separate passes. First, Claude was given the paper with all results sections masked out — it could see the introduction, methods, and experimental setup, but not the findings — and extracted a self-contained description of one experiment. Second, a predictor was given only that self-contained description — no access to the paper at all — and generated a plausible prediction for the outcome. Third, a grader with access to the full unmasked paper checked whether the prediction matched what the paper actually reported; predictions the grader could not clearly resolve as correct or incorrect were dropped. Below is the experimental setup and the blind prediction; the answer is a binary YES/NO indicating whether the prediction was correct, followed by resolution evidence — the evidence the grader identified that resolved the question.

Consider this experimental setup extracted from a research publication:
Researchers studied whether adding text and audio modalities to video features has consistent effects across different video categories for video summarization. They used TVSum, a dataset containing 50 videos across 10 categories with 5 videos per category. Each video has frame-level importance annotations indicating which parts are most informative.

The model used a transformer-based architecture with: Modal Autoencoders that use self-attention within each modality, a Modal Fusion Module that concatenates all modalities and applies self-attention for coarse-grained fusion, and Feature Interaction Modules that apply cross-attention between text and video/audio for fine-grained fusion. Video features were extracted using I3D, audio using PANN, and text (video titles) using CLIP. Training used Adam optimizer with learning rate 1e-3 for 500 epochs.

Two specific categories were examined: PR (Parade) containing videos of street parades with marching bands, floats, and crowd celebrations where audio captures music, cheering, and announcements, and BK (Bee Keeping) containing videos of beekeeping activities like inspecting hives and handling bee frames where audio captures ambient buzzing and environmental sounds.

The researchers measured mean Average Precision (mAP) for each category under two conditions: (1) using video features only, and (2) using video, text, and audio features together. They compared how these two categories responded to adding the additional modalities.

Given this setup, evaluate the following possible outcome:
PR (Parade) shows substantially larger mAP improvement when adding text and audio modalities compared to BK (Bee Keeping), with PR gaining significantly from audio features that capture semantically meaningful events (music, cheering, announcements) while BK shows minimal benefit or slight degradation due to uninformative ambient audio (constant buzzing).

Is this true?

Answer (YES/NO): NO